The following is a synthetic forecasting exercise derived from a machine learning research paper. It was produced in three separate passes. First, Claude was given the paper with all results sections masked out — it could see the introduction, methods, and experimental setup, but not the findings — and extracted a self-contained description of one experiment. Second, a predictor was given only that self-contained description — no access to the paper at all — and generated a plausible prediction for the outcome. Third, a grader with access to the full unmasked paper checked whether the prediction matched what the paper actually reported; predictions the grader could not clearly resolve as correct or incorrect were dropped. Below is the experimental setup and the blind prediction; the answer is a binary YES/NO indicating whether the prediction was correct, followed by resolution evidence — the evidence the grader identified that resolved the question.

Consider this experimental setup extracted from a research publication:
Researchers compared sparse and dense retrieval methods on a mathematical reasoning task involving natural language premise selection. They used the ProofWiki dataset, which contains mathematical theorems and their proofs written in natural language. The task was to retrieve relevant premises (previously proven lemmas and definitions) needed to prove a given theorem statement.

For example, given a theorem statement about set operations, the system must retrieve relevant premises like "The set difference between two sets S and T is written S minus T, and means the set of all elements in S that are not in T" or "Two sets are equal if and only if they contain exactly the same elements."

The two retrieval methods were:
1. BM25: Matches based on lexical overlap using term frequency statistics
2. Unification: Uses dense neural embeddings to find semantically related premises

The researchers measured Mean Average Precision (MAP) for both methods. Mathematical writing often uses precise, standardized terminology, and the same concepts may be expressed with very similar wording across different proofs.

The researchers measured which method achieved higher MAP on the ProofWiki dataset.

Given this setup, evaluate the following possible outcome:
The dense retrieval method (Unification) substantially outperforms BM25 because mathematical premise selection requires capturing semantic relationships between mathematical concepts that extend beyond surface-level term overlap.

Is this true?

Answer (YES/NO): YES